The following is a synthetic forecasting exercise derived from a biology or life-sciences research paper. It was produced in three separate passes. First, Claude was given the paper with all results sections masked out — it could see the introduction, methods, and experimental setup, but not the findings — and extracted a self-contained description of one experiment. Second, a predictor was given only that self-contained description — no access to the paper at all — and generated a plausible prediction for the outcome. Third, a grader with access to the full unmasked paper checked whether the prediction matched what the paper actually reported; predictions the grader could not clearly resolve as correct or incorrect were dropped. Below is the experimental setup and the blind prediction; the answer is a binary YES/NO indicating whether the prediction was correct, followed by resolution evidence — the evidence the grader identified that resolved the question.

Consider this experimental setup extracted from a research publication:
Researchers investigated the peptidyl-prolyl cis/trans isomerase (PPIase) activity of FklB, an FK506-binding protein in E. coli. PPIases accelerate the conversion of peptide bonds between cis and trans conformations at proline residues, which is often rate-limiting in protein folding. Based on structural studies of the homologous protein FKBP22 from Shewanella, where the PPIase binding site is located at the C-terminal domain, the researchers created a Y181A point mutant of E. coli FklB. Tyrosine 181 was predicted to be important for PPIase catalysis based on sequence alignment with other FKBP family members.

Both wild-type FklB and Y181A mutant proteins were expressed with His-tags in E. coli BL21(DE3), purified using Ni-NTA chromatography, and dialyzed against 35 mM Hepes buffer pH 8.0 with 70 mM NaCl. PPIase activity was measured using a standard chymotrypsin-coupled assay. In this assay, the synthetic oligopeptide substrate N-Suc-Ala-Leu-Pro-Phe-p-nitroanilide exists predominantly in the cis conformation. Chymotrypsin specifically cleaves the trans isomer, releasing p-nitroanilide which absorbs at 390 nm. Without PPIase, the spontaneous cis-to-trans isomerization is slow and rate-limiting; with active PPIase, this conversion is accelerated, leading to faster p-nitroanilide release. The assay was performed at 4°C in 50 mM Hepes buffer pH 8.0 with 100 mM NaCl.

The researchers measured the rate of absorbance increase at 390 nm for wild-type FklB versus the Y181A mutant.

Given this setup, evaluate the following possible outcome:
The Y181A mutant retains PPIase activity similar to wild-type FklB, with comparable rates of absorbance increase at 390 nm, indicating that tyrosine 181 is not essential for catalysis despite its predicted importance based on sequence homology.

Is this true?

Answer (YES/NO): NO